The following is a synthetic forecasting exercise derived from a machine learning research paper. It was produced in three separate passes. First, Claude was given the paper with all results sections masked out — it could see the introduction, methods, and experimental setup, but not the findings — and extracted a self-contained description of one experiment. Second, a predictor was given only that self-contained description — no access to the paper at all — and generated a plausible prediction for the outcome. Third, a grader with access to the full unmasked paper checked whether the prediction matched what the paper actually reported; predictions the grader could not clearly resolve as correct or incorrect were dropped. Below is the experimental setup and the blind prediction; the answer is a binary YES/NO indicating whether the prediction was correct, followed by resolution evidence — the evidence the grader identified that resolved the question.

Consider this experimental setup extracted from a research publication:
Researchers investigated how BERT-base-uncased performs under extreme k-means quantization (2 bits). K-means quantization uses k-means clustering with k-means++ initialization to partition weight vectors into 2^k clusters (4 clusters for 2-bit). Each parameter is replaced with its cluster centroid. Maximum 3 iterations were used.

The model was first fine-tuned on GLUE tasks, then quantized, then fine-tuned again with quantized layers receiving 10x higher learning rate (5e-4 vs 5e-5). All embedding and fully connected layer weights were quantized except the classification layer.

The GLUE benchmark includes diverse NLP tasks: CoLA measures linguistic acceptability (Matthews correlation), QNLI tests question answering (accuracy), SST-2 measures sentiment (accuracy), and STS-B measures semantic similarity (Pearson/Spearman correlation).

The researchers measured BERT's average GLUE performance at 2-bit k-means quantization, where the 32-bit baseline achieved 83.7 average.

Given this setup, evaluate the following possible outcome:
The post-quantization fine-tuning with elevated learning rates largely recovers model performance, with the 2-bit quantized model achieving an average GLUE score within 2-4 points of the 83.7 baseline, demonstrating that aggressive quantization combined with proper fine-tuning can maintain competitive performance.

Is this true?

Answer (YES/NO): YES